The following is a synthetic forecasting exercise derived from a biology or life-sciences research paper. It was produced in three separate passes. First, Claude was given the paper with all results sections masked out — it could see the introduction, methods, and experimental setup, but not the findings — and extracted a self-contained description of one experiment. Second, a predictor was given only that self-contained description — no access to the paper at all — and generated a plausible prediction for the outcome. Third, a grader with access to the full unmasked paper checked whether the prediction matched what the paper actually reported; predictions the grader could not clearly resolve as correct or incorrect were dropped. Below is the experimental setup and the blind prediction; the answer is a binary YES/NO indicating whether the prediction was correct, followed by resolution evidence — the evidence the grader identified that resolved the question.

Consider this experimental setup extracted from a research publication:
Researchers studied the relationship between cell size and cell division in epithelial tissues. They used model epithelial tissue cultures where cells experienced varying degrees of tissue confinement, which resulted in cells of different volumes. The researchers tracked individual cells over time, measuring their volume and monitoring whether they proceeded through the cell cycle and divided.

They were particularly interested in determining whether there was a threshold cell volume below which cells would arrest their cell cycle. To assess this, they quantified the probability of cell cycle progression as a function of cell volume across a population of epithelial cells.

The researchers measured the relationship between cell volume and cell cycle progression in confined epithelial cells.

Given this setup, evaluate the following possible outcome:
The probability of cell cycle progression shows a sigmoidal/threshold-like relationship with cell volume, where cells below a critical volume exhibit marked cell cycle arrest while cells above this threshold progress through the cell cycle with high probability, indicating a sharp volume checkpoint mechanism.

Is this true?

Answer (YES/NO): YES